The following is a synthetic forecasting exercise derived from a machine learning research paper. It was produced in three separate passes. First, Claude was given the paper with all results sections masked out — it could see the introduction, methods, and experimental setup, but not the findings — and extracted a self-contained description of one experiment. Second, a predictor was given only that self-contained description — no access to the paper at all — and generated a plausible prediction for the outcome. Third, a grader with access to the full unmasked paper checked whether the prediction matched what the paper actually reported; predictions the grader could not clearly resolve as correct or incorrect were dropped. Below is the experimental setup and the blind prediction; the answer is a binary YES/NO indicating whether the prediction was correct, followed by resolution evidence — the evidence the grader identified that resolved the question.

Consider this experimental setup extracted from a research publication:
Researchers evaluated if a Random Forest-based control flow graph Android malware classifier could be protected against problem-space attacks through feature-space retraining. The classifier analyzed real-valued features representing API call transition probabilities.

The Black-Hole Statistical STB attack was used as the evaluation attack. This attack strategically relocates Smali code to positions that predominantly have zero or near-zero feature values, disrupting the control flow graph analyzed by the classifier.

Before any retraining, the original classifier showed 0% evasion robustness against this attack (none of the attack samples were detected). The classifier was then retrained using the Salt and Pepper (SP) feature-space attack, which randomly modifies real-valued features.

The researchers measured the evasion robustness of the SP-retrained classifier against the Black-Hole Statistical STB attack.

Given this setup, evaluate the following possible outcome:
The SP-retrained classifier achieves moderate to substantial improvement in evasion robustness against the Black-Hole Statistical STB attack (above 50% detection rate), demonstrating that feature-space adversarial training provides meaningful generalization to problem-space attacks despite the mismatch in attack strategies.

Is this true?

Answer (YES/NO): NO